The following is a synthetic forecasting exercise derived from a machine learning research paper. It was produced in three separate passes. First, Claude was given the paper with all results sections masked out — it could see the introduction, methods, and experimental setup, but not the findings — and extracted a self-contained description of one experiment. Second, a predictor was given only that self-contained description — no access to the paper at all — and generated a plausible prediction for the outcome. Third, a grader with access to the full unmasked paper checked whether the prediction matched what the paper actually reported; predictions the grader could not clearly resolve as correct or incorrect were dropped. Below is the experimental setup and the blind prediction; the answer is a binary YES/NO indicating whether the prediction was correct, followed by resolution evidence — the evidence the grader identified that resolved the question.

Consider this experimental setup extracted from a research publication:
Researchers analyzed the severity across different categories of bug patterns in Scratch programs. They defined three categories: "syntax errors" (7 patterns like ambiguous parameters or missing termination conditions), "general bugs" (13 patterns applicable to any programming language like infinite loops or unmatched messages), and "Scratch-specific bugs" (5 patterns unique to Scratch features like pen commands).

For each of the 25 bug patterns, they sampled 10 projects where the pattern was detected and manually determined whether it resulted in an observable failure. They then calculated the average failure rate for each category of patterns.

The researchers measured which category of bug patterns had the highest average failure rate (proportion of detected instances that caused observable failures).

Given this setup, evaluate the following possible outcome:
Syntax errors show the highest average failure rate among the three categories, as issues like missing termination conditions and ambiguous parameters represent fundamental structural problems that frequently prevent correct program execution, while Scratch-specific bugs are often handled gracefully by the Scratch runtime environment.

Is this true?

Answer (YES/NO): NO